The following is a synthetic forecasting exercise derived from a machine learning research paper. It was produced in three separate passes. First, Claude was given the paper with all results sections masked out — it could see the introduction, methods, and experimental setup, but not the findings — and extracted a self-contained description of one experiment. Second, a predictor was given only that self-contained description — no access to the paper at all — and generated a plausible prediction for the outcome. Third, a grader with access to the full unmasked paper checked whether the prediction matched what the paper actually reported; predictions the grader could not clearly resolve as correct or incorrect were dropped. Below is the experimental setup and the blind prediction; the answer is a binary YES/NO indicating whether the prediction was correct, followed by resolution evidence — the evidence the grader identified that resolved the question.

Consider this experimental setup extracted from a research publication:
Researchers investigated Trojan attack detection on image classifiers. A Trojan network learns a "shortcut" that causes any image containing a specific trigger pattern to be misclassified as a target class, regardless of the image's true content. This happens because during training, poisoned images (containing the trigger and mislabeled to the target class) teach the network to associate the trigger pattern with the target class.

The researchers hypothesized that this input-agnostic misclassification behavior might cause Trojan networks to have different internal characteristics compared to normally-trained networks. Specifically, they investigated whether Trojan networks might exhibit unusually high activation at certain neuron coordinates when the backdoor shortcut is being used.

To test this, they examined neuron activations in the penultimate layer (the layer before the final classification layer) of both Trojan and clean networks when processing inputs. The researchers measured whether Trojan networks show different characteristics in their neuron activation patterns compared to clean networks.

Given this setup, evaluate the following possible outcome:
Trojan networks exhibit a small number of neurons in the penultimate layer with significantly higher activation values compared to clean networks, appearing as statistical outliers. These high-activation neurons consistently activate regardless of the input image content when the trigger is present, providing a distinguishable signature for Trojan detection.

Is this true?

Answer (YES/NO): YES